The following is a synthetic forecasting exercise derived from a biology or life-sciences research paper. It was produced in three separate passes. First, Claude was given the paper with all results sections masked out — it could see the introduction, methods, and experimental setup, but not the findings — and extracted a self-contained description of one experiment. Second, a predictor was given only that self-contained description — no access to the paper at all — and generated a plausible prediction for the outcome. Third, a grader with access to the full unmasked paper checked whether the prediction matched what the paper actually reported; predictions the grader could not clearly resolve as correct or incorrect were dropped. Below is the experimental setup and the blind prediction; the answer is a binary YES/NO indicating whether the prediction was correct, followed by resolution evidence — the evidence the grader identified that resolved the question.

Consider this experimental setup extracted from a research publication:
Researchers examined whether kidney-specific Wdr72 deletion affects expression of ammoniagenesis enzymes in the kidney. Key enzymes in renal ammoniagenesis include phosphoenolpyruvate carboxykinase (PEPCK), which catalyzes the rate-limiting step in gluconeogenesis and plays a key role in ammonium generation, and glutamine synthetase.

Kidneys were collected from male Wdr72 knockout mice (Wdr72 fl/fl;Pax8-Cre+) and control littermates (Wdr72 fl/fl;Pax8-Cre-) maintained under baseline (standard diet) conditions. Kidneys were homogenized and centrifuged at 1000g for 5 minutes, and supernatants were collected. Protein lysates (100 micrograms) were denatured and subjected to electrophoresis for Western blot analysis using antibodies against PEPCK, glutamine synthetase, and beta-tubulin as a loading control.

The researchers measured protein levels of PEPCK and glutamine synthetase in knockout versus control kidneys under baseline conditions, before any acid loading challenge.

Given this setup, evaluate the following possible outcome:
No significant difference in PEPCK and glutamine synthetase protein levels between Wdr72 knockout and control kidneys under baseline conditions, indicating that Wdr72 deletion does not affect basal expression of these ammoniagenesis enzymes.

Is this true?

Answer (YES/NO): NO